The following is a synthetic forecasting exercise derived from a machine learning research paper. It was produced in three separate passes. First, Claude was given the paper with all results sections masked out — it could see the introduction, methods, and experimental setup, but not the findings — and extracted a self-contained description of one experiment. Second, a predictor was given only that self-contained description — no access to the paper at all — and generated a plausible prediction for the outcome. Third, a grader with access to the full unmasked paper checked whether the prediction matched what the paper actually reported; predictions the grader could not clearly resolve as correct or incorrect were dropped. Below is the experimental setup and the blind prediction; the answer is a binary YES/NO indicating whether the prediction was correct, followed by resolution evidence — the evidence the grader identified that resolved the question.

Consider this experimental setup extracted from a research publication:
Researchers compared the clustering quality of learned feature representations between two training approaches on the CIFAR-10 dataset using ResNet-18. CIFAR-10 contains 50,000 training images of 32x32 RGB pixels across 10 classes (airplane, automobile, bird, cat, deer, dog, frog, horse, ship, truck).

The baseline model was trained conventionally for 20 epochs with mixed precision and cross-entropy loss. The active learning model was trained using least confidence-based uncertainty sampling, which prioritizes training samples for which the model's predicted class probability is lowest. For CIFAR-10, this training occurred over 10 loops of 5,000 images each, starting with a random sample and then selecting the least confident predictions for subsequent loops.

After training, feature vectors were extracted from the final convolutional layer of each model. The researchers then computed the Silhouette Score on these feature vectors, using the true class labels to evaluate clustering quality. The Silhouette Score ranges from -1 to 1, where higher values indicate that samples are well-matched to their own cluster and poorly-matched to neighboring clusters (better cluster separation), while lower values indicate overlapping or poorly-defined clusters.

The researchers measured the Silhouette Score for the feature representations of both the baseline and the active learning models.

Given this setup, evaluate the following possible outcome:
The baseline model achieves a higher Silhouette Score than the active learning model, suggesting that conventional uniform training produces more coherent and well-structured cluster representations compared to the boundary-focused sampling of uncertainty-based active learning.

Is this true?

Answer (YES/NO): YES